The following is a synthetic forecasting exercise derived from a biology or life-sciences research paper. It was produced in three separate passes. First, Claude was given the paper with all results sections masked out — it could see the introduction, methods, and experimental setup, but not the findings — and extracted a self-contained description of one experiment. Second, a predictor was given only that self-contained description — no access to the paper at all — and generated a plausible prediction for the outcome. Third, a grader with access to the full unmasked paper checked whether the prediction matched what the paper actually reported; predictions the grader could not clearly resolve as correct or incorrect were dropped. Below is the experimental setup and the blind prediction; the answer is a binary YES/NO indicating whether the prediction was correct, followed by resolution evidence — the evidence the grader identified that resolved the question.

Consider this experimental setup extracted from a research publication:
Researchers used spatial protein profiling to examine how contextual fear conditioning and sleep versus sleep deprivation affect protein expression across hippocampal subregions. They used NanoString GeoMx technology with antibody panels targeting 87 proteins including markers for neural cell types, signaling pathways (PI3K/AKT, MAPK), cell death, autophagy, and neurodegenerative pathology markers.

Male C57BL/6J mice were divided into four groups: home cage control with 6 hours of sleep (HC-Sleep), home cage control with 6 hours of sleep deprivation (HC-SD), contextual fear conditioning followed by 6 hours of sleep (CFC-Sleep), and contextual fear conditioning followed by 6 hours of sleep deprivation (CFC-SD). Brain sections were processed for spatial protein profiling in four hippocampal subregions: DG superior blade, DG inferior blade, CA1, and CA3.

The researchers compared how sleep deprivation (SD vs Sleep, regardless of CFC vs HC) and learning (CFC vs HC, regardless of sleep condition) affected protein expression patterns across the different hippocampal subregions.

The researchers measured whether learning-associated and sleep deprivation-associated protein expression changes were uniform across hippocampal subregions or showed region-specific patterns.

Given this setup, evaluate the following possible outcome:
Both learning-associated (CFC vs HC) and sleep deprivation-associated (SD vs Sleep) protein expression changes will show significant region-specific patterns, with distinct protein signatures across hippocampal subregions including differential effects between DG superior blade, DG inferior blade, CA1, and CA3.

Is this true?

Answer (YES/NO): YES